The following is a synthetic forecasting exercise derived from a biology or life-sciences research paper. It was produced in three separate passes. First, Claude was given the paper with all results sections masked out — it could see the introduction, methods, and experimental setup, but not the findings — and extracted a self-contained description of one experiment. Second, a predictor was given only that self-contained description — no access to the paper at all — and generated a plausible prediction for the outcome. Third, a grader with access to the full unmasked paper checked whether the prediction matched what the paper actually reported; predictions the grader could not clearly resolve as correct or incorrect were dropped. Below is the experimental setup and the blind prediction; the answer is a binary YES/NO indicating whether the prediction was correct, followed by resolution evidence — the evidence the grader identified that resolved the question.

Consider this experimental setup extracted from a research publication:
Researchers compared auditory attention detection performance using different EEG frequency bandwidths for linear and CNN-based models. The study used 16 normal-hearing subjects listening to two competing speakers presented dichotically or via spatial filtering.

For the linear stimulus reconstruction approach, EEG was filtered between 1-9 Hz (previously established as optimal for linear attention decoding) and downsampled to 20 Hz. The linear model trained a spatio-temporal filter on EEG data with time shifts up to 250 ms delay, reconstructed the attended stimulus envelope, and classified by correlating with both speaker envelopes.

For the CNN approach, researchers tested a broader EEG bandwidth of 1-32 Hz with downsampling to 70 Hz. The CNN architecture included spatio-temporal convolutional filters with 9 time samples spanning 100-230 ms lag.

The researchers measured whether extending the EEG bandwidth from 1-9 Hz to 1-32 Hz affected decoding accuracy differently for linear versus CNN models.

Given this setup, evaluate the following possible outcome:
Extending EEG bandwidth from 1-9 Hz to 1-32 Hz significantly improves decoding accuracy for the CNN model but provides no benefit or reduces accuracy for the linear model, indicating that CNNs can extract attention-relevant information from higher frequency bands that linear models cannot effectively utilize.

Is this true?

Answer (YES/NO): YES